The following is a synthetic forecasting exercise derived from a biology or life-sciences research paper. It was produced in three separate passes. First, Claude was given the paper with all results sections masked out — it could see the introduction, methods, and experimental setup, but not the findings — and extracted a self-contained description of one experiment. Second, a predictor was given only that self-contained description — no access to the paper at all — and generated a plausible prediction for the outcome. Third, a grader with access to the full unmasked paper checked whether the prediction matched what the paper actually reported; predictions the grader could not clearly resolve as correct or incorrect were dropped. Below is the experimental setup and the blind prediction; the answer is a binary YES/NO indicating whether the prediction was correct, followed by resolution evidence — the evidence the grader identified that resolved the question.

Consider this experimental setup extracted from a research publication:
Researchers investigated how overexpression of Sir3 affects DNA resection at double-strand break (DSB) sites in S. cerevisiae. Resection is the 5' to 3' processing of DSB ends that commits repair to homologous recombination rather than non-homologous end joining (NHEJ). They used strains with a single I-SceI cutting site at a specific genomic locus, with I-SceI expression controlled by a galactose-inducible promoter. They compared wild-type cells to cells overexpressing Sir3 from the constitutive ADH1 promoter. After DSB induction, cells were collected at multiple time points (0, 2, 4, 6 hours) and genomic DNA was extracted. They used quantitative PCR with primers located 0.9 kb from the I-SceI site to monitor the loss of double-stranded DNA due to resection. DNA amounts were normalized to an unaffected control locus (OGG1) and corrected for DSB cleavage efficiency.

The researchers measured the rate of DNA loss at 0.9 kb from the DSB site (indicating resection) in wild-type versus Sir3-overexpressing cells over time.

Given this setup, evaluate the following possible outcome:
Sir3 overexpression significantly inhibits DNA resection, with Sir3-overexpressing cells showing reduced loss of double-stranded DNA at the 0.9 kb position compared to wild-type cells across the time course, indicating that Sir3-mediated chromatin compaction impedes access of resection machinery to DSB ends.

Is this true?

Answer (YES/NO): NO